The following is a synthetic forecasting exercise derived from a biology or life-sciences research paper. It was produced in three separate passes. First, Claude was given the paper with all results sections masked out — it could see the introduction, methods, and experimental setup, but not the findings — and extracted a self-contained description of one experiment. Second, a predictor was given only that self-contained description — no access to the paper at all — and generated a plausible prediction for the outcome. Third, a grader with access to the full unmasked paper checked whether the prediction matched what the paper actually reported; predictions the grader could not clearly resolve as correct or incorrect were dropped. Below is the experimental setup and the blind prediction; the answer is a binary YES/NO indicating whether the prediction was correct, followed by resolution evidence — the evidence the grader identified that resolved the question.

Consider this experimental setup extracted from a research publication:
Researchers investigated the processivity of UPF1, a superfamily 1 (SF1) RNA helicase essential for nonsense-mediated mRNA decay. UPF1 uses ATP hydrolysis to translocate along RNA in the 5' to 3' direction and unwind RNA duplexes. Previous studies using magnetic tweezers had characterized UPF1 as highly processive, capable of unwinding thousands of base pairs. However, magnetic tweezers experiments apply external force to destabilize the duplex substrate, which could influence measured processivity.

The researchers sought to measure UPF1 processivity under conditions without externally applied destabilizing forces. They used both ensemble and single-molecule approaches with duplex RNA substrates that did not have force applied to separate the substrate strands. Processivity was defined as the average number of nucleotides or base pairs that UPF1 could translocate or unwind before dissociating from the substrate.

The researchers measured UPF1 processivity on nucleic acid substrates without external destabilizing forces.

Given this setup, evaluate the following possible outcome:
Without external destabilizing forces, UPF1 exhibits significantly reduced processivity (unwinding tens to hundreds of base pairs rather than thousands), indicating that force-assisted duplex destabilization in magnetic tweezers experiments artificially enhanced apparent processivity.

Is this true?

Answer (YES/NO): YES